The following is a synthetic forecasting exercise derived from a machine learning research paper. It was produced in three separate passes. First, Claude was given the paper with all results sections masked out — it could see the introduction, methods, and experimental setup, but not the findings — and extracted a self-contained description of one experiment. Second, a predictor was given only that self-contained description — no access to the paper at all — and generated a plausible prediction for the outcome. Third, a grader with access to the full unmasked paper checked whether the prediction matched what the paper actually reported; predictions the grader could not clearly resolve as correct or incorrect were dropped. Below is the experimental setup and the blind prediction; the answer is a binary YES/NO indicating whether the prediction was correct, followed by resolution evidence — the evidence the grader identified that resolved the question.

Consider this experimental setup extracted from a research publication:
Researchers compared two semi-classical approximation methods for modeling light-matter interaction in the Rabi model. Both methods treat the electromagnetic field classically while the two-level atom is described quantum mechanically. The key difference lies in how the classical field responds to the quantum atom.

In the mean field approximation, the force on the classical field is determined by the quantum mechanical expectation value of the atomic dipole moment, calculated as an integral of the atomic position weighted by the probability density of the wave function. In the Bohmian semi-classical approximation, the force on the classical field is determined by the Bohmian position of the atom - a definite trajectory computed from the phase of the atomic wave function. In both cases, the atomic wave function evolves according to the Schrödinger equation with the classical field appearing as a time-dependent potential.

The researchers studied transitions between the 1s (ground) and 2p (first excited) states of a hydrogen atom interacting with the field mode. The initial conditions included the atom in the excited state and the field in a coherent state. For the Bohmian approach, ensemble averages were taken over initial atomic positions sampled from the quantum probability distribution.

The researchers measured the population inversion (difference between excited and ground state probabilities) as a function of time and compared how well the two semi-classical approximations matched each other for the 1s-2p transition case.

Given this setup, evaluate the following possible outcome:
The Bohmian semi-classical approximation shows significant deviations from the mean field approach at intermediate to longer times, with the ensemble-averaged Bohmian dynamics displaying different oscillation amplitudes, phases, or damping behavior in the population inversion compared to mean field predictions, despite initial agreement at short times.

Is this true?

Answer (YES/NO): NO